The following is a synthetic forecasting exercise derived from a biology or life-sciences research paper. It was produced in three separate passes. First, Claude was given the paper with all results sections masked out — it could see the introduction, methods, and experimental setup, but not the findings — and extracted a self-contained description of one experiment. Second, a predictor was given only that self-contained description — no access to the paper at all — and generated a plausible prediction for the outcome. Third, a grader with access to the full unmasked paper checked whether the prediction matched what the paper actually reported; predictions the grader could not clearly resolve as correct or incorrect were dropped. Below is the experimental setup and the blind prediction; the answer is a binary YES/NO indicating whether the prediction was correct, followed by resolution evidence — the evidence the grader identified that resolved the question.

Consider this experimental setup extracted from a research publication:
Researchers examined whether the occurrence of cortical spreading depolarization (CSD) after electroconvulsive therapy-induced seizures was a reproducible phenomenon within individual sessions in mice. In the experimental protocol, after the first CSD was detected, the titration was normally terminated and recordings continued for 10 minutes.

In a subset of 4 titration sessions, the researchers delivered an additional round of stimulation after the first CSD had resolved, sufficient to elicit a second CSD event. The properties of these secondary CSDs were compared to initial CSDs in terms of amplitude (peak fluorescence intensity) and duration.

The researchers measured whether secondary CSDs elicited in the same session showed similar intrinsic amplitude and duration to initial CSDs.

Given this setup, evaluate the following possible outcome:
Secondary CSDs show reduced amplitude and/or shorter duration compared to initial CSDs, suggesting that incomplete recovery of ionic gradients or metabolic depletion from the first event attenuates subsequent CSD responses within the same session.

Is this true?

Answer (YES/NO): NO